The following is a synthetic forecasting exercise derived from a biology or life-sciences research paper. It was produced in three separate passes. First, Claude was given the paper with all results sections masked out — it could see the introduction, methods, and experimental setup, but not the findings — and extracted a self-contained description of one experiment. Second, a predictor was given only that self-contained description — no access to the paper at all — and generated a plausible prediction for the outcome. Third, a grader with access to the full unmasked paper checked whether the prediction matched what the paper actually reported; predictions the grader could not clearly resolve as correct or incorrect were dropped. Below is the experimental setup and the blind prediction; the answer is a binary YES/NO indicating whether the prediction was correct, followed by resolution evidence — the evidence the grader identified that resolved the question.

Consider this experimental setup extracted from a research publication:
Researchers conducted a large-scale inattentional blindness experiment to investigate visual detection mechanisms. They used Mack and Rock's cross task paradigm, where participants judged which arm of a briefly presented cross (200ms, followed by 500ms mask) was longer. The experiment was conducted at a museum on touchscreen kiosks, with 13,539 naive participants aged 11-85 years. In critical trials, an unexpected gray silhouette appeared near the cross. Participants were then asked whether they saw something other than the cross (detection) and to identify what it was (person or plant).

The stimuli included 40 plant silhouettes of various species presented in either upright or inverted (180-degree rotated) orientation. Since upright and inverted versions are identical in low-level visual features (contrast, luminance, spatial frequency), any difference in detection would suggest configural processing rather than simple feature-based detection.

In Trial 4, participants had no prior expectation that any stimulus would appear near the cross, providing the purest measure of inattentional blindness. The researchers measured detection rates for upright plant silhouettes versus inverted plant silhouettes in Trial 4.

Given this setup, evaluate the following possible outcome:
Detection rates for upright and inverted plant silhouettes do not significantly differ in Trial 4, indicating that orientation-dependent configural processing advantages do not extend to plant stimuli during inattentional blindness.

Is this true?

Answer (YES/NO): YES